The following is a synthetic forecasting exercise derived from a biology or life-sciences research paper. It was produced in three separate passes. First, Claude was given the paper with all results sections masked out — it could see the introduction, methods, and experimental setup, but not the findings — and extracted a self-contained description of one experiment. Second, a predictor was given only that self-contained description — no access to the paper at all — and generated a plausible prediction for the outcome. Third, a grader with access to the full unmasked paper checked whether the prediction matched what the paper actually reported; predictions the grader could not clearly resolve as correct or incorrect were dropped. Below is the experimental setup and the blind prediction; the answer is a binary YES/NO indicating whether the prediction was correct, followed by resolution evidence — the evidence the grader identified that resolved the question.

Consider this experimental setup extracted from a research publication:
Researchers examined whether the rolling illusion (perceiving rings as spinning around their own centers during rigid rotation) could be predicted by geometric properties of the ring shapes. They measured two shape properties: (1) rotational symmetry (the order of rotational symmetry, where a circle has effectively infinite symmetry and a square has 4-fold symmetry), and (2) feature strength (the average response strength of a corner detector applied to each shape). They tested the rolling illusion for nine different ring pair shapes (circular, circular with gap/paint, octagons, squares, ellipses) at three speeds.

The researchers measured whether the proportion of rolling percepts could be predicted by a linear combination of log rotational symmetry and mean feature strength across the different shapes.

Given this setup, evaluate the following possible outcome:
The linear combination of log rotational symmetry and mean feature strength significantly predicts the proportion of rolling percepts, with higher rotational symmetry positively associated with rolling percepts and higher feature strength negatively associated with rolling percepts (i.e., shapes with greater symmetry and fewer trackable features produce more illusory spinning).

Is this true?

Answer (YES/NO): YES